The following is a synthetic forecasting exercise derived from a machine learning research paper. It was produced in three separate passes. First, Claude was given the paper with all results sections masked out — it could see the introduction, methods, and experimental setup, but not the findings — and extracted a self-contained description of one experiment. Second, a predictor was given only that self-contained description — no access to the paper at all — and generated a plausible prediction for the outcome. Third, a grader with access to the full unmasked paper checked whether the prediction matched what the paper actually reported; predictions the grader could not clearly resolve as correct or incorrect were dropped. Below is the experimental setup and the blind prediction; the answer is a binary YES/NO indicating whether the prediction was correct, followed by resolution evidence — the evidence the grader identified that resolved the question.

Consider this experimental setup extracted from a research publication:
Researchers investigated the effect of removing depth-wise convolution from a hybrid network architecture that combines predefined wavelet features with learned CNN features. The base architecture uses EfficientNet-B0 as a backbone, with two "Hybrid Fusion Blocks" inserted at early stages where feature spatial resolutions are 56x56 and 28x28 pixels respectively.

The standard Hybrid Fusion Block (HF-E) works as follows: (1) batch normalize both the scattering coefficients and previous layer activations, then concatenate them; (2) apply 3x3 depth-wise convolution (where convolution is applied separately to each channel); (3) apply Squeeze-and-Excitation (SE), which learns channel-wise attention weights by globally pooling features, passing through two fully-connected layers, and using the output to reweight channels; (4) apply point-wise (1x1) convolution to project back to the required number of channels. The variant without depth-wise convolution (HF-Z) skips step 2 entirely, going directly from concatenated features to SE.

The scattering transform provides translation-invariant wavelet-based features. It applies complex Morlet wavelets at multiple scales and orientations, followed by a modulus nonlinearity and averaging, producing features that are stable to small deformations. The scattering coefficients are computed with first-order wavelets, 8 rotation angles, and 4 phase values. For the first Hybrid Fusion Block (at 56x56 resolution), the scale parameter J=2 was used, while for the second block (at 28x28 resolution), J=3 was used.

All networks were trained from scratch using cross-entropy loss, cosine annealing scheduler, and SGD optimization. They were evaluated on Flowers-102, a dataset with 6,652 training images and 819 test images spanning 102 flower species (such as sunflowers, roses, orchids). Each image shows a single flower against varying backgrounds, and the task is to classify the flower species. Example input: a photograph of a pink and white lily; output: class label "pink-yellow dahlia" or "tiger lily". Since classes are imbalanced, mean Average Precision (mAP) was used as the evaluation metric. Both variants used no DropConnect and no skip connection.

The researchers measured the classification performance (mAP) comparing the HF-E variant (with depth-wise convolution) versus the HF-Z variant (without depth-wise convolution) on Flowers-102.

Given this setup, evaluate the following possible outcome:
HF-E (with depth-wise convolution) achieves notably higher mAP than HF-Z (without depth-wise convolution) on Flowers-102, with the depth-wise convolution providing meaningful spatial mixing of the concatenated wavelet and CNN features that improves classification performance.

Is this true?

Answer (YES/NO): NO